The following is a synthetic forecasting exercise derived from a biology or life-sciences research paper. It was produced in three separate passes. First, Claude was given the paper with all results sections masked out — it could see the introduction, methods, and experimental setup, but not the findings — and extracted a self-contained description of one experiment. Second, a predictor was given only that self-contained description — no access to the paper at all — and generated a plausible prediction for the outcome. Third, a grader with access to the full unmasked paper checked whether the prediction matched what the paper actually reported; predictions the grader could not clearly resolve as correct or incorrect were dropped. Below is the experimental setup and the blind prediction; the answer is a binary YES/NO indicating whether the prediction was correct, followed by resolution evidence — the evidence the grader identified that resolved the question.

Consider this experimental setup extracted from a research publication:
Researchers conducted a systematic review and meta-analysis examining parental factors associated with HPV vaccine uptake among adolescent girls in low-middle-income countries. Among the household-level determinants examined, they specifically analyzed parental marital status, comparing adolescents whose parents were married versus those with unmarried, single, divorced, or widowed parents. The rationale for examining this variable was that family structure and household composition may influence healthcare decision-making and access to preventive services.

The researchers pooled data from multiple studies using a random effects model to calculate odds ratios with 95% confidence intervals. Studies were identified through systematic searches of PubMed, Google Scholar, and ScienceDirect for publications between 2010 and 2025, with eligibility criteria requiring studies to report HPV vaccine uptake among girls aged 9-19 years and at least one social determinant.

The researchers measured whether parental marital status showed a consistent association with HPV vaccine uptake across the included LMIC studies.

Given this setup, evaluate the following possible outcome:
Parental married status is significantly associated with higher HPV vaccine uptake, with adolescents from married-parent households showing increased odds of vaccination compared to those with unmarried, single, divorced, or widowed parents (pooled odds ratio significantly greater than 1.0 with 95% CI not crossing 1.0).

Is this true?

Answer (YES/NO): NO